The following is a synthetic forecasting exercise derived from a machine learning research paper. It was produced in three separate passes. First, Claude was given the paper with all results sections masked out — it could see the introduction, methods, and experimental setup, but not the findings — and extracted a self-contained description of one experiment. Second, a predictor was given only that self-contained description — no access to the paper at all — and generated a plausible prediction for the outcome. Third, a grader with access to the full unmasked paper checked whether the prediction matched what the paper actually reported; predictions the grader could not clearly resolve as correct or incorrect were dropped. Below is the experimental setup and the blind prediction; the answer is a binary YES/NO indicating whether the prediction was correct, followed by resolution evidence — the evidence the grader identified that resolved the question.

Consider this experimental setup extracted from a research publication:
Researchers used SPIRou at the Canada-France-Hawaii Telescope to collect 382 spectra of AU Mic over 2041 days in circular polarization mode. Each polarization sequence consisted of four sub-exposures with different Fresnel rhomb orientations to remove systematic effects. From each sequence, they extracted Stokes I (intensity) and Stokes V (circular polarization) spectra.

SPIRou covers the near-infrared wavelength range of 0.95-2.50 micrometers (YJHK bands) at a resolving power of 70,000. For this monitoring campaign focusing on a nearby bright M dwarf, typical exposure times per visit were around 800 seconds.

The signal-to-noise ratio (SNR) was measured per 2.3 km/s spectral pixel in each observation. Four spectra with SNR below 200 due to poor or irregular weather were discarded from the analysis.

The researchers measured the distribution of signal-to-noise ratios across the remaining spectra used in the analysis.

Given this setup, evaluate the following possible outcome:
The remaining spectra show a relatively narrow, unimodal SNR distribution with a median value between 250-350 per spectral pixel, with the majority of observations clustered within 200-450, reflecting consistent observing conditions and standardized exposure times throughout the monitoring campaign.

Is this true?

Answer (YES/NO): NO